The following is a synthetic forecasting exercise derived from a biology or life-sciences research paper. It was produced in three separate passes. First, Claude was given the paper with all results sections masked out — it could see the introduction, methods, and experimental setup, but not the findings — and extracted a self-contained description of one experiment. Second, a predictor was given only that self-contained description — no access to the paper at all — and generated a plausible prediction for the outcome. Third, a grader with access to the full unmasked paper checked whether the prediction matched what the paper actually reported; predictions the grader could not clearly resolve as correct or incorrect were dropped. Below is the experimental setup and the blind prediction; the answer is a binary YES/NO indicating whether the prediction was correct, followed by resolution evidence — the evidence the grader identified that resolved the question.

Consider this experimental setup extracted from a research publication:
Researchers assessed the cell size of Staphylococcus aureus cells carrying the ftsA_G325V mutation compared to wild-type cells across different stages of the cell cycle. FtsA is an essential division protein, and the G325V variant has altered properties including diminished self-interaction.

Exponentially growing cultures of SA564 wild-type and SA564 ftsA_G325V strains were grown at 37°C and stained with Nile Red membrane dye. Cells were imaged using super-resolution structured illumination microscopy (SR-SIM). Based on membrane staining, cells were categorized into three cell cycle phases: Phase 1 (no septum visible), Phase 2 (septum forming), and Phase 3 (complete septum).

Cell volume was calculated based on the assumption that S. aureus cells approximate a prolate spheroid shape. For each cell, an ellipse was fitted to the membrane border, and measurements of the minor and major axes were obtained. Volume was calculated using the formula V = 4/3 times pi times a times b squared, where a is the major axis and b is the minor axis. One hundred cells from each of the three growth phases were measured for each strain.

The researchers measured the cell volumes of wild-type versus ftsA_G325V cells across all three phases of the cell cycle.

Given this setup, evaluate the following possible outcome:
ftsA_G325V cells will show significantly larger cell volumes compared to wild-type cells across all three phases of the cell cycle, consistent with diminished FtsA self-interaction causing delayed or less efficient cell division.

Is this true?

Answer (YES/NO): NO